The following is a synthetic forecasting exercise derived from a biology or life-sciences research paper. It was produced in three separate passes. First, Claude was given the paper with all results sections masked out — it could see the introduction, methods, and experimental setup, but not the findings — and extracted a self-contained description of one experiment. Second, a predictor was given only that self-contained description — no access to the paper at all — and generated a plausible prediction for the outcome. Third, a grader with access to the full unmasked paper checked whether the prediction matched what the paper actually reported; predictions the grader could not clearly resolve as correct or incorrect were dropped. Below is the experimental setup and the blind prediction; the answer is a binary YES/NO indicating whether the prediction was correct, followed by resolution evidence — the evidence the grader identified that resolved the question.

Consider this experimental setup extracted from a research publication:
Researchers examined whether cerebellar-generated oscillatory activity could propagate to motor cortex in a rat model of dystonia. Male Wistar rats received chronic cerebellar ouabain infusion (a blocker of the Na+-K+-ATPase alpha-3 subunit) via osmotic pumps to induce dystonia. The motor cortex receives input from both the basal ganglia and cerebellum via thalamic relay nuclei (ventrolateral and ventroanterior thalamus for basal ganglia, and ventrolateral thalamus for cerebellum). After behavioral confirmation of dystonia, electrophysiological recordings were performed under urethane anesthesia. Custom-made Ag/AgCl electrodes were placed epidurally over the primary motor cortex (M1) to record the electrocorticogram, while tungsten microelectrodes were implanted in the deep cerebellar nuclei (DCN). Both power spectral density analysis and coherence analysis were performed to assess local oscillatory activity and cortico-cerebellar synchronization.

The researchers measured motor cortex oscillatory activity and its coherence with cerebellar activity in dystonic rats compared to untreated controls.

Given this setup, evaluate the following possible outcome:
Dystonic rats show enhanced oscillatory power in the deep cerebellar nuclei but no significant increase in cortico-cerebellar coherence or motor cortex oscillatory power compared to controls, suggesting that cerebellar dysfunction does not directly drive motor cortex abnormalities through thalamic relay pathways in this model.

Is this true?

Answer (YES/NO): NO